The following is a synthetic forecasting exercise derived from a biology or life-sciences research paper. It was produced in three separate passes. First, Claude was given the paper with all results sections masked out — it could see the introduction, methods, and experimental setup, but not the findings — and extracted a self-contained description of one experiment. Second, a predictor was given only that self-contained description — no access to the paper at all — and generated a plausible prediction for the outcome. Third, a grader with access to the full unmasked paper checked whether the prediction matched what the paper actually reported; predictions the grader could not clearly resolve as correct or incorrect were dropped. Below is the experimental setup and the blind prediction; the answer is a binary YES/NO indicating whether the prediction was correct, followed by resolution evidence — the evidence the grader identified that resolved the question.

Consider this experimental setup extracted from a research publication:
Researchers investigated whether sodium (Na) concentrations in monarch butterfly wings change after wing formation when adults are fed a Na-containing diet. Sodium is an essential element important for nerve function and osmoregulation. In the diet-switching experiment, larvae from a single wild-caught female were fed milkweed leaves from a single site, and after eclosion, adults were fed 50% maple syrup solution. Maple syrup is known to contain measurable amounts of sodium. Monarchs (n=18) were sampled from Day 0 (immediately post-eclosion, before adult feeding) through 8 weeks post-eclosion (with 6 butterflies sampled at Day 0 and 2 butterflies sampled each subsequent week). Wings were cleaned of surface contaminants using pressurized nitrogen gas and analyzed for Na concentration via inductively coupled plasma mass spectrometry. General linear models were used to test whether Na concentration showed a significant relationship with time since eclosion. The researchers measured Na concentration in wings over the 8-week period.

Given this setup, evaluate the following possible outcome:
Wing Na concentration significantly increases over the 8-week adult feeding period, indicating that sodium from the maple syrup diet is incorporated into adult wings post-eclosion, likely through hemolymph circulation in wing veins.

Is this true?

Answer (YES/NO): NO